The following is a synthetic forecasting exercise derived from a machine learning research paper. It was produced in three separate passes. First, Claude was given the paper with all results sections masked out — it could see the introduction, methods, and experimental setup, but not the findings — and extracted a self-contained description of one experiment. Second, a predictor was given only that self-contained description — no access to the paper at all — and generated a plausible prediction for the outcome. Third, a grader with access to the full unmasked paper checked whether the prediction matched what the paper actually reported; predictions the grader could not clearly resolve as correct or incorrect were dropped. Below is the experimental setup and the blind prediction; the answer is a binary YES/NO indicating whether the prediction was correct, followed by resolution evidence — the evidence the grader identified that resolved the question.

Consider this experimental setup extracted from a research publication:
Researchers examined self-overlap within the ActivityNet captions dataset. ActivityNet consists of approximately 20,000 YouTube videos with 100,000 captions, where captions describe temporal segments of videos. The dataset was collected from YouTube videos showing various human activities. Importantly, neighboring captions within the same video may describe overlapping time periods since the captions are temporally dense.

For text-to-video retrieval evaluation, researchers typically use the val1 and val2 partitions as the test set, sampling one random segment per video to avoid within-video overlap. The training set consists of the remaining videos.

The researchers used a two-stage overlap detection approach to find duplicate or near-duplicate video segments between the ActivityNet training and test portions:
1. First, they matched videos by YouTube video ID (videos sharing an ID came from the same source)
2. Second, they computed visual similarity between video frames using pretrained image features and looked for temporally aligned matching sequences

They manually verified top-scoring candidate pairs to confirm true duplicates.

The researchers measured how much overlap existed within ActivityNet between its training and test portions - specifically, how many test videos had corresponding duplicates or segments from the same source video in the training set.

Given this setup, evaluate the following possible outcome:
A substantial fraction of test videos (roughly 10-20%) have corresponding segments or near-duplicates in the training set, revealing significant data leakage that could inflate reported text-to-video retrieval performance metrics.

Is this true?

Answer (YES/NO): NO